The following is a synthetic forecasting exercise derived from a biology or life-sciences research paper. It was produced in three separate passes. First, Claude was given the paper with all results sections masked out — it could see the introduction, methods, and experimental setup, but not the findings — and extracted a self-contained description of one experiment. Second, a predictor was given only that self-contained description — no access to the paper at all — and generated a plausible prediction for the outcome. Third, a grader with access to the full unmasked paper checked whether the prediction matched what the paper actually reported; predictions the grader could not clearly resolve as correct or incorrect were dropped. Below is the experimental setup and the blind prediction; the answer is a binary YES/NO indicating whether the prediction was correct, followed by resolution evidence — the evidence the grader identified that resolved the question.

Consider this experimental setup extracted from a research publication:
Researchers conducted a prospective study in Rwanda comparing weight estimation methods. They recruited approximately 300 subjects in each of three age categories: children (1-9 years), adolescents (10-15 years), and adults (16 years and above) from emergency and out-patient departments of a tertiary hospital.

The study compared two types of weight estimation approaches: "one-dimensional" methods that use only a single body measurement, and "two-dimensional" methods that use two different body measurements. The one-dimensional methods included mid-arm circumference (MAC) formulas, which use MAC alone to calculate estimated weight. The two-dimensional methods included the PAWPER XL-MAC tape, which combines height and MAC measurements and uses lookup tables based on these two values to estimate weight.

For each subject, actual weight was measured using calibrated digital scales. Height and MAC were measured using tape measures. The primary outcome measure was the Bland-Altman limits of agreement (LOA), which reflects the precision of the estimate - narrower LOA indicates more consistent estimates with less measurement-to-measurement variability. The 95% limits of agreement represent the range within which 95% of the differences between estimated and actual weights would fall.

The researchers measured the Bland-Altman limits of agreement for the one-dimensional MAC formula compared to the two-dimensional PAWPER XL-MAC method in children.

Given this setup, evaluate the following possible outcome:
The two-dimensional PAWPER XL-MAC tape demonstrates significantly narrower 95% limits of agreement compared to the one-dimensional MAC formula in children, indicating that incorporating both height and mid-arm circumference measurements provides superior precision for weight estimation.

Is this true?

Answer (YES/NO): YES